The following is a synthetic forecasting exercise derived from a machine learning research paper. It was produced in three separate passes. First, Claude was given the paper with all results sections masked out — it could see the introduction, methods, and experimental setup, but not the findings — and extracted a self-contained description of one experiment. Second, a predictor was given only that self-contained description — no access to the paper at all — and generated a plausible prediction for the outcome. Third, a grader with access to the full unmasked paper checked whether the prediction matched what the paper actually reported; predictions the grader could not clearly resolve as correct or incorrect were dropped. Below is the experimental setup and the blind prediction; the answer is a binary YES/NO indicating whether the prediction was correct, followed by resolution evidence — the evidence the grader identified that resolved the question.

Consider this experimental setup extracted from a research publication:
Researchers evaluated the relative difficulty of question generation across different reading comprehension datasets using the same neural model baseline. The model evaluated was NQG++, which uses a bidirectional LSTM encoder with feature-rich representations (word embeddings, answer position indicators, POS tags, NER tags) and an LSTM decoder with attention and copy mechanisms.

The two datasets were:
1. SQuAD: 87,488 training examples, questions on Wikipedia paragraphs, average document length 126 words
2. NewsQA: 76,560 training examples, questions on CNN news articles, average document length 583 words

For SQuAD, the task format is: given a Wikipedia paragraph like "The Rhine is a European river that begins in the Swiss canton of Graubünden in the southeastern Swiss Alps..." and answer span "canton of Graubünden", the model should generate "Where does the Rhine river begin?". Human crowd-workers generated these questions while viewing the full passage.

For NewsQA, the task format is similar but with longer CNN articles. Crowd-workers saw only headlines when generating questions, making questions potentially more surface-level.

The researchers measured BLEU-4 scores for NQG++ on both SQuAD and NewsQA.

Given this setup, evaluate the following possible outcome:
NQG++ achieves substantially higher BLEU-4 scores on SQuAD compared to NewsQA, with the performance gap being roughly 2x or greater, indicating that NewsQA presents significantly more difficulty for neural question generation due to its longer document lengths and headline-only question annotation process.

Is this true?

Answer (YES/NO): NO